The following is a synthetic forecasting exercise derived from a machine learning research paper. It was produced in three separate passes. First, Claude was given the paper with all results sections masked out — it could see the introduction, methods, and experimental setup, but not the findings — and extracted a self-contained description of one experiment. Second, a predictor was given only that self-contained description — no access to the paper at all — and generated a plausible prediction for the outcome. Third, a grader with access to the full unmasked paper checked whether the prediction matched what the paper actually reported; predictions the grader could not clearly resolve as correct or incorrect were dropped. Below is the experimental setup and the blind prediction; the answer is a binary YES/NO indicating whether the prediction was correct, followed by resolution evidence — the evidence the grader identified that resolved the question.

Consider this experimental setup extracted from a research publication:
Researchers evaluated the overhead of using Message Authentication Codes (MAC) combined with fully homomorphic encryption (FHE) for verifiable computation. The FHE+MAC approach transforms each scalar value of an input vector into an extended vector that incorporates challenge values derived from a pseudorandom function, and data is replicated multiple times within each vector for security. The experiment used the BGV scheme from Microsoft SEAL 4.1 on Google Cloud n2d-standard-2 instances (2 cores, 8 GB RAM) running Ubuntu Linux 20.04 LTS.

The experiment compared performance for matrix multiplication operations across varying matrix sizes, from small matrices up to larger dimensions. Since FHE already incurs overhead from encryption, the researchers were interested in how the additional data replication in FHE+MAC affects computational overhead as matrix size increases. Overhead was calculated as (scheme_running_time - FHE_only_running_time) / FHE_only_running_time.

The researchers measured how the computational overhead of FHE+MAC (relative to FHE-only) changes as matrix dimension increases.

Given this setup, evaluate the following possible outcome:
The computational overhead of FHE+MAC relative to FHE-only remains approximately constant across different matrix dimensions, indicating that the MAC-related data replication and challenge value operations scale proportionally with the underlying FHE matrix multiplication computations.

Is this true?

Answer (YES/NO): NO